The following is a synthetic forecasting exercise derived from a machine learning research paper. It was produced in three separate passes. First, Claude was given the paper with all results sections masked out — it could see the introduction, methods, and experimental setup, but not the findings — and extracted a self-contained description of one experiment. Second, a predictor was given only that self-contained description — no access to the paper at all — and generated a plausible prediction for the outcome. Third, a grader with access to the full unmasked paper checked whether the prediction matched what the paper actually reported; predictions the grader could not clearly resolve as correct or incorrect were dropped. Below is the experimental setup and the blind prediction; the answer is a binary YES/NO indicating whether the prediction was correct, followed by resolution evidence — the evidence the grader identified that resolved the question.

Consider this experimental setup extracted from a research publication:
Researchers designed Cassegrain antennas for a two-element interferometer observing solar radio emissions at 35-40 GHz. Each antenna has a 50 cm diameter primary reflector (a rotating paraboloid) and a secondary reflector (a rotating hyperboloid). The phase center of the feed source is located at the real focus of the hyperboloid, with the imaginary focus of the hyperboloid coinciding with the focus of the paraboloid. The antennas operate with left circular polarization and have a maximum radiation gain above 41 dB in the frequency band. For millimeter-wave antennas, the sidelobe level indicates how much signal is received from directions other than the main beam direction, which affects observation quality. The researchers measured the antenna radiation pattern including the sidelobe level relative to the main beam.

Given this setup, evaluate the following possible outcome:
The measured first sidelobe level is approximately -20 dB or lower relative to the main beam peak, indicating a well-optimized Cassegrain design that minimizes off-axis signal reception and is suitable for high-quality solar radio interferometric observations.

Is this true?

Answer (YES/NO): YES